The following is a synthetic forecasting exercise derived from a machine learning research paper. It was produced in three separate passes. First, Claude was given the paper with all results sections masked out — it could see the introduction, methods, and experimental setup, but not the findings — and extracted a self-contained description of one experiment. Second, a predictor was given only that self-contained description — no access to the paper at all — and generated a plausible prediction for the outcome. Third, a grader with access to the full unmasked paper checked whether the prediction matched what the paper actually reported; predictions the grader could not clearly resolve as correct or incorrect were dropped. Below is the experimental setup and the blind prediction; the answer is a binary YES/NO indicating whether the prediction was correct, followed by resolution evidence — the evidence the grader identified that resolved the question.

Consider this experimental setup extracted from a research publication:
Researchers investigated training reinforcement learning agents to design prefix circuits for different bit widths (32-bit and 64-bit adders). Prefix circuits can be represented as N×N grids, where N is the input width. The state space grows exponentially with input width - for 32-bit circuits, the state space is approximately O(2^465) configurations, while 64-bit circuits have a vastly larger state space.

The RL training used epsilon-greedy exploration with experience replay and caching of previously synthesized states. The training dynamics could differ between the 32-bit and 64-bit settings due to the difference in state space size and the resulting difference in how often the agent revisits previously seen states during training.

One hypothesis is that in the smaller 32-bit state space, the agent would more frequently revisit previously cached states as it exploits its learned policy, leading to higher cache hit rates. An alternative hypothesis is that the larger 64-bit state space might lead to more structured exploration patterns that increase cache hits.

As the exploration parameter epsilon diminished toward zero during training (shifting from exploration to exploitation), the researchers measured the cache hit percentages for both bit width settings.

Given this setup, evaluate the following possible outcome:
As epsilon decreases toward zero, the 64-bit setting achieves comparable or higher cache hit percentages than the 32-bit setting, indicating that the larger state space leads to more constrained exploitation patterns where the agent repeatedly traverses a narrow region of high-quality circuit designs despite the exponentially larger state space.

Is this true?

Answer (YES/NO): NO